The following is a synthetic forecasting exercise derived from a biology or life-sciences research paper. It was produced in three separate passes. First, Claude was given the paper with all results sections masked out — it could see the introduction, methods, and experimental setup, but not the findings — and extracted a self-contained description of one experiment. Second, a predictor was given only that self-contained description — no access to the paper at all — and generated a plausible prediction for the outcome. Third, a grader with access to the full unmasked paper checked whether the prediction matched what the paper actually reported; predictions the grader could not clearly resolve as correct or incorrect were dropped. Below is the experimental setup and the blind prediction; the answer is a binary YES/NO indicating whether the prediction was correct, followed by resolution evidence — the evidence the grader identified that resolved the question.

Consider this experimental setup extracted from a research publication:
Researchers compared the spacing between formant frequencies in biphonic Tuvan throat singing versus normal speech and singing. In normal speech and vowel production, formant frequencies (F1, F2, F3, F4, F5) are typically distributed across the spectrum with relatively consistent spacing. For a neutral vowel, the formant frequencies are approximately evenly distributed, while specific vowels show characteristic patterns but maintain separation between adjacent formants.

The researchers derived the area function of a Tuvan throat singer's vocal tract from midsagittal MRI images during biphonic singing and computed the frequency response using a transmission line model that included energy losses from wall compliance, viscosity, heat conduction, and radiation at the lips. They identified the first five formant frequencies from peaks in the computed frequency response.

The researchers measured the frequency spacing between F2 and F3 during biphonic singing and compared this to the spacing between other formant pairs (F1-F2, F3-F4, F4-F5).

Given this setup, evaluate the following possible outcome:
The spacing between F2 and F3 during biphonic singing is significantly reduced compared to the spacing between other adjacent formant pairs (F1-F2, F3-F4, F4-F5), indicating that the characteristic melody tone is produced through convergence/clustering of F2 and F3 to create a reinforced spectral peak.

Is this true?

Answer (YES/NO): YES